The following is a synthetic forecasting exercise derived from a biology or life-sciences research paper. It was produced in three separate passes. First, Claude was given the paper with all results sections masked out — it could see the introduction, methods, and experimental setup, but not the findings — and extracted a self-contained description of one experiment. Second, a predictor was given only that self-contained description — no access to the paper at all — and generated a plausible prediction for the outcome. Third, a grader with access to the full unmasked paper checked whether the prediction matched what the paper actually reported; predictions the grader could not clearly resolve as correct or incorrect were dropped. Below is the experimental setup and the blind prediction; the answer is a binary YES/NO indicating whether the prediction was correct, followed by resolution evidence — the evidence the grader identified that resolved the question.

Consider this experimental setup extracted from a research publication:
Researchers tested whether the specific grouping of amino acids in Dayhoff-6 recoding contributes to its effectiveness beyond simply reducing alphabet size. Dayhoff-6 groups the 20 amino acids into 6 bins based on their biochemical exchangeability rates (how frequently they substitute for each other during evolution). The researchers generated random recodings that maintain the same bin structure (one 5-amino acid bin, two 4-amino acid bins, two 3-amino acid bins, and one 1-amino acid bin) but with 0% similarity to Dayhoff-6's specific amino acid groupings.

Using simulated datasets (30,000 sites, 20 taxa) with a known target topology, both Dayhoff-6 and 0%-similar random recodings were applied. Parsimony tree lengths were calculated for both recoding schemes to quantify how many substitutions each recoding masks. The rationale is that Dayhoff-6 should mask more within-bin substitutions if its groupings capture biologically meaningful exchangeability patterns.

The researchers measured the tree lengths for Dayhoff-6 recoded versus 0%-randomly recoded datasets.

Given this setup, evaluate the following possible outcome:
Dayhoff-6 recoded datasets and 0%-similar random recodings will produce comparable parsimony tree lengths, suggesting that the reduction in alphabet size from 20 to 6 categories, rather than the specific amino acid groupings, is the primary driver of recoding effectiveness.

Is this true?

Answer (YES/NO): NO